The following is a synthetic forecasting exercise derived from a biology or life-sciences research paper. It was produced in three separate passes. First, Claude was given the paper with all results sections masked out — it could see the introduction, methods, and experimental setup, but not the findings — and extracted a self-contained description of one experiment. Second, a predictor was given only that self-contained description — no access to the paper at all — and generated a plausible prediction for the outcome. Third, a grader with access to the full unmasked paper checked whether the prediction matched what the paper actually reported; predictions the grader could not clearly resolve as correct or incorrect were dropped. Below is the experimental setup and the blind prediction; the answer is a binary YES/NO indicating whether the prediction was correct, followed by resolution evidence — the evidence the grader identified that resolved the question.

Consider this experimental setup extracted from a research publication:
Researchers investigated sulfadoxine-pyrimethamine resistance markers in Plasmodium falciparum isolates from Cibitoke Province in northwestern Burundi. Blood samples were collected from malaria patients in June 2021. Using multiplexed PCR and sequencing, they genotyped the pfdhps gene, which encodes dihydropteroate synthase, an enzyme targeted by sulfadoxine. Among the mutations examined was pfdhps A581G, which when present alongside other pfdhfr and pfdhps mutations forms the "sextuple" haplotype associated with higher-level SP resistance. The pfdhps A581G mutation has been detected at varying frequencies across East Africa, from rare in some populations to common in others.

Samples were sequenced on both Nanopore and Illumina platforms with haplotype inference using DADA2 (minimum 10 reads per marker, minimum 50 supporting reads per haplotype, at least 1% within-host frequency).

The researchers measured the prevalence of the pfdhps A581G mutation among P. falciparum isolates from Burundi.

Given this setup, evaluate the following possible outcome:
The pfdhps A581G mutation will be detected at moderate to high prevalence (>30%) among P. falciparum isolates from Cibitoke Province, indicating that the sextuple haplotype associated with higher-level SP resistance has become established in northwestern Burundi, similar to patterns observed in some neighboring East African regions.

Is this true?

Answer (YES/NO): YES